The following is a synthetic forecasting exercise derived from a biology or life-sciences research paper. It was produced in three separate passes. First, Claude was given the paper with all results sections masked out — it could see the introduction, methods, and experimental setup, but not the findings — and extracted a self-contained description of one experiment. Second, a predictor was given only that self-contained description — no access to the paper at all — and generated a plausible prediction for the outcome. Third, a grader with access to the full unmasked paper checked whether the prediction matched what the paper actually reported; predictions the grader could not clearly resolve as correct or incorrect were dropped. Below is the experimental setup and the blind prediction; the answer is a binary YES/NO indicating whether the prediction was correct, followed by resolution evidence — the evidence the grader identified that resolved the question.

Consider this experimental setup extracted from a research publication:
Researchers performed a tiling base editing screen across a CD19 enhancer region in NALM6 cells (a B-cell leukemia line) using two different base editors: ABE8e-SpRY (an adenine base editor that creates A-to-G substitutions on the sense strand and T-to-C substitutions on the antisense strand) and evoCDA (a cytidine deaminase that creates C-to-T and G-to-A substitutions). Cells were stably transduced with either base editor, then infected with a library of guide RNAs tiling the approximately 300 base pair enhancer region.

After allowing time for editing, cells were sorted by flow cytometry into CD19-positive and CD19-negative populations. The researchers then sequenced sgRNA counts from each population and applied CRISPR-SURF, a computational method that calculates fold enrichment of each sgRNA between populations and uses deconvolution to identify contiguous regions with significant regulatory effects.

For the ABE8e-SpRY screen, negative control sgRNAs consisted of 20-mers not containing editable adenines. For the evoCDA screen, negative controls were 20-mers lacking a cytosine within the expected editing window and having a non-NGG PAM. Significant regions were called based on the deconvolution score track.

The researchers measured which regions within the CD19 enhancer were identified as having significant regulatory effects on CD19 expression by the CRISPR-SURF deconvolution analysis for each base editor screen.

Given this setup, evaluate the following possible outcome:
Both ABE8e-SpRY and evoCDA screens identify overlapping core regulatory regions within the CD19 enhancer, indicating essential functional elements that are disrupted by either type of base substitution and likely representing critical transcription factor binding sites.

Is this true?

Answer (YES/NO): YES